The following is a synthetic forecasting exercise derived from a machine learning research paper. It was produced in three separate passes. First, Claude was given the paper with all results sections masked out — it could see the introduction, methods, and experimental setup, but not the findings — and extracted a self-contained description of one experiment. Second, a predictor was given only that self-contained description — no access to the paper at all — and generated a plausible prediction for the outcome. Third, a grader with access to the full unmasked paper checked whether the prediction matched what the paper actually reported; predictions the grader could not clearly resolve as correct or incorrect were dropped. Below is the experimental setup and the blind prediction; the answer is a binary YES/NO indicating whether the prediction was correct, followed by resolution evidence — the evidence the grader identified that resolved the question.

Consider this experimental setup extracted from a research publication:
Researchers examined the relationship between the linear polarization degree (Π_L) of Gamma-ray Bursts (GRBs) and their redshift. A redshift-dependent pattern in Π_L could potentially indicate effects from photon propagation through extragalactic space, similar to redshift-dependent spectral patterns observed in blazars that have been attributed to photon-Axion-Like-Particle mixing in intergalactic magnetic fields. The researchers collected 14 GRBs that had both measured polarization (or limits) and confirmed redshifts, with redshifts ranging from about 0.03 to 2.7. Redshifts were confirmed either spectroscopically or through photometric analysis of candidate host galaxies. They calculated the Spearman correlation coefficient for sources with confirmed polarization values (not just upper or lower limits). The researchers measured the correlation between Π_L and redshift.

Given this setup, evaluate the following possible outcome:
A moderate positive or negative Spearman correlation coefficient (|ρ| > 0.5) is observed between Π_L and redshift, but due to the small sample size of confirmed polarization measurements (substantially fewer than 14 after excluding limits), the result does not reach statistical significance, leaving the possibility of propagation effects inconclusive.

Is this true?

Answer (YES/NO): NO